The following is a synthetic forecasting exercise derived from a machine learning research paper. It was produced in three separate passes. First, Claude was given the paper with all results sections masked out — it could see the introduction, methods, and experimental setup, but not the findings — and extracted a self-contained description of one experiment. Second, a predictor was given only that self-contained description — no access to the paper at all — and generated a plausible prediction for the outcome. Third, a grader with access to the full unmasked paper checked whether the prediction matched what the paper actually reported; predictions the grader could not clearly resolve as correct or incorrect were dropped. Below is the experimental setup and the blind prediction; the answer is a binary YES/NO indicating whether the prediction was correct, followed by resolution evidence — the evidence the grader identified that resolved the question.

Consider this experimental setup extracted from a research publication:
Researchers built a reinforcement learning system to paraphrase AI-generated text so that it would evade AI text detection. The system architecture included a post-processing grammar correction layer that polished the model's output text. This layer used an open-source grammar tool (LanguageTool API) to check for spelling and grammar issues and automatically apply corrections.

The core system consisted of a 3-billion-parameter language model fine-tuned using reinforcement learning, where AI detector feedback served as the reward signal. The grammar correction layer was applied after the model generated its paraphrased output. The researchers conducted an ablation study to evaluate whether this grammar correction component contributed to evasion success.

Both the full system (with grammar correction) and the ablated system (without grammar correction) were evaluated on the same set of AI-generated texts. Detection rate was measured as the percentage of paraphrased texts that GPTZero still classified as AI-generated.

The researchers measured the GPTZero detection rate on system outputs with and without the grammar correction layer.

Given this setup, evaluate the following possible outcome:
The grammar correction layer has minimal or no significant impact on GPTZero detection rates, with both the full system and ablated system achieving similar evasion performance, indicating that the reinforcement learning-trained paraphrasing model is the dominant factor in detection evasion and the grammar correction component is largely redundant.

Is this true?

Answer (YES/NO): NO